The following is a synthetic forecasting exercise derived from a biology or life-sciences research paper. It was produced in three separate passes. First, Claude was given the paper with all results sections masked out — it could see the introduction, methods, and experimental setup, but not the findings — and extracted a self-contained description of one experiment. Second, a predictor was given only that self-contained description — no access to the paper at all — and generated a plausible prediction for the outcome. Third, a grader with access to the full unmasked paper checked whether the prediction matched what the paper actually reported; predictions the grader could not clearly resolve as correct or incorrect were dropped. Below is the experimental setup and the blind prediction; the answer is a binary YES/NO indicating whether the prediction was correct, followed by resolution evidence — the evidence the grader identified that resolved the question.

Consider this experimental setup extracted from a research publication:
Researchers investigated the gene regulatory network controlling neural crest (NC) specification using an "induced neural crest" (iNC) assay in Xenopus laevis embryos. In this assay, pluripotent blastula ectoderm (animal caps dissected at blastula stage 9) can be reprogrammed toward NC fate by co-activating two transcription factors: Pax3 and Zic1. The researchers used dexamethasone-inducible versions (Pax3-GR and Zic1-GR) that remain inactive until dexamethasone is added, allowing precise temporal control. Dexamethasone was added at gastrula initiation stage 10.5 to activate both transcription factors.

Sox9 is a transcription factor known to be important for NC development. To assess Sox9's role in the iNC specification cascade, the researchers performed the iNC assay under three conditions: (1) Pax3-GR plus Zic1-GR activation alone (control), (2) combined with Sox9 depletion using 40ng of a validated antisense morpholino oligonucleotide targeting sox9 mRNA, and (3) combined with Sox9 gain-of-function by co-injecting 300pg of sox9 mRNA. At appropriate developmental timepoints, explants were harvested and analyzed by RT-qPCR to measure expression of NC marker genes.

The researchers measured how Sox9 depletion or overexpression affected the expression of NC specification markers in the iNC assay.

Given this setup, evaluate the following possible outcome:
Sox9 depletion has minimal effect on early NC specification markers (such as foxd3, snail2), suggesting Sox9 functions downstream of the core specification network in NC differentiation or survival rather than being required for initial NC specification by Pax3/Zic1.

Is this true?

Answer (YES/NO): NO